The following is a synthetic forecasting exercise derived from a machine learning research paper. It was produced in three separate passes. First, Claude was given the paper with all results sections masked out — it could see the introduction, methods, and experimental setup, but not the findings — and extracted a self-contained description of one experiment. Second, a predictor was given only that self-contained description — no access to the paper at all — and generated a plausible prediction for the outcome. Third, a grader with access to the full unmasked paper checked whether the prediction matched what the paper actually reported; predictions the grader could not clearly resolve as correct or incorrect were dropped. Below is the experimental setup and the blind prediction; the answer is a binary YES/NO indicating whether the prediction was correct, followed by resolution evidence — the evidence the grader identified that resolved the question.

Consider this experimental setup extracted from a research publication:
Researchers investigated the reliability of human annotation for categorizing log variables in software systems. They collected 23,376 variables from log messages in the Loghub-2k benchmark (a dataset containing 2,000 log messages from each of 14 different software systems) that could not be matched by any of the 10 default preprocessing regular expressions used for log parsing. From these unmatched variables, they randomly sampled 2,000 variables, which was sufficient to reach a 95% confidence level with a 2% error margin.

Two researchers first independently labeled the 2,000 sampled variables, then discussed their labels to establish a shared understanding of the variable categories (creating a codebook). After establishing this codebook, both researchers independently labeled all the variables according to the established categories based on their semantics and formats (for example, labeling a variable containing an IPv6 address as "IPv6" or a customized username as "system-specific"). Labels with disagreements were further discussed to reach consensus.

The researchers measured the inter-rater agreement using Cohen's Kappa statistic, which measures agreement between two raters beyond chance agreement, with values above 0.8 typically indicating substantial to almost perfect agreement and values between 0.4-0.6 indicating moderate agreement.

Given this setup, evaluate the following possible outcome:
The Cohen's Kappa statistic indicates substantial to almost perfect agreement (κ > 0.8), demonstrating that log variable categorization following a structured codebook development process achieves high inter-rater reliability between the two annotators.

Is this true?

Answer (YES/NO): NO